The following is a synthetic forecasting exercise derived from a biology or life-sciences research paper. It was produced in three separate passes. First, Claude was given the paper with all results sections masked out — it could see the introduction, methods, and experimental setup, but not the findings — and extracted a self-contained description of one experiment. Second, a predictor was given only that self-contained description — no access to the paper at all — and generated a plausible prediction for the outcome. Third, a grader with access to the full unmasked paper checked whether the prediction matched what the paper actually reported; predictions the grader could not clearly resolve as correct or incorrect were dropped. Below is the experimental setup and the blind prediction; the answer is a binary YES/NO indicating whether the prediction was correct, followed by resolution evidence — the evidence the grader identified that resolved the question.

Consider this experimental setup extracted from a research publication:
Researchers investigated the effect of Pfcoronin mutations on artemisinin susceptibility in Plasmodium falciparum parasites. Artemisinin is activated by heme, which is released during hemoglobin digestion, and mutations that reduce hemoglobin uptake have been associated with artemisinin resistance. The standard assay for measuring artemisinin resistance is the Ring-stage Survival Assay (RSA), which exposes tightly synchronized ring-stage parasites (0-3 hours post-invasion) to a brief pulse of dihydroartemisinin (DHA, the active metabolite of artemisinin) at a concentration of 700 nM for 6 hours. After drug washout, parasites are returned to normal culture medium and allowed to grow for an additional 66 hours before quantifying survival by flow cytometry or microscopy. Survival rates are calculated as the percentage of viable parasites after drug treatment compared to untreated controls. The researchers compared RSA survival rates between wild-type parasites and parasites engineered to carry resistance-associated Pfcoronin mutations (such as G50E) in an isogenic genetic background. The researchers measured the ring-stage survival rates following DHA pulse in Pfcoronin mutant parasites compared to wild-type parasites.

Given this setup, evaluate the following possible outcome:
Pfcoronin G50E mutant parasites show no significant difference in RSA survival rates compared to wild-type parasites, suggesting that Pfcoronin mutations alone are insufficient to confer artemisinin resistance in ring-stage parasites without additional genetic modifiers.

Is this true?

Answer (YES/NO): NO